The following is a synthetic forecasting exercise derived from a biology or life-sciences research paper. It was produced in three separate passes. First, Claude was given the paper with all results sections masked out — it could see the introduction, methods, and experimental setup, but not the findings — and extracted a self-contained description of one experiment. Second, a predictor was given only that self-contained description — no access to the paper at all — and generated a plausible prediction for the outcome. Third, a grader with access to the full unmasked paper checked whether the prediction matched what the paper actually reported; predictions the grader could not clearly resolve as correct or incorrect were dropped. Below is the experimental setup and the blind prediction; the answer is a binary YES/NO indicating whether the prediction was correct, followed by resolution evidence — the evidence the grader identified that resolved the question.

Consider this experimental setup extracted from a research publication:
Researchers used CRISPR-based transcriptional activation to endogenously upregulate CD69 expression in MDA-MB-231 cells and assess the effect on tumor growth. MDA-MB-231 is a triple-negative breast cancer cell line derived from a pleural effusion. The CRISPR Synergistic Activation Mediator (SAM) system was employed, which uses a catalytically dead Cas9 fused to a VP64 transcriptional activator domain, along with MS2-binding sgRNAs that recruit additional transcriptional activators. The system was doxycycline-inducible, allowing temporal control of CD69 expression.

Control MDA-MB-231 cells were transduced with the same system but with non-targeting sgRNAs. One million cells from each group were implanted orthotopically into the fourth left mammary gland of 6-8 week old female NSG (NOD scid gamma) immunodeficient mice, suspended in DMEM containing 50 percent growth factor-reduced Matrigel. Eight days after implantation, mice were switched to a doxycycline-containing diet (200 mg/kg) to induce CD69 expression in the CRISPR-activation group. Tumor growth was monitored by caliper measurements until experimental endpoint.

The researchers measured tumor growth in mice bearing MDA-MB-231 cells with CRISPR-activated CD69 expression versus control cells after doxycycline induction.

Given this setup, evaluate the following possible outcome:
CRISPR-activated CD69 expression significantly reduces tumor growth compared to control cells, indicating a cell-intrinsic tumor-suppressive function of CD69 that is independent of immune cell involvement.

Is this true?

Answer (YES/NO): NO